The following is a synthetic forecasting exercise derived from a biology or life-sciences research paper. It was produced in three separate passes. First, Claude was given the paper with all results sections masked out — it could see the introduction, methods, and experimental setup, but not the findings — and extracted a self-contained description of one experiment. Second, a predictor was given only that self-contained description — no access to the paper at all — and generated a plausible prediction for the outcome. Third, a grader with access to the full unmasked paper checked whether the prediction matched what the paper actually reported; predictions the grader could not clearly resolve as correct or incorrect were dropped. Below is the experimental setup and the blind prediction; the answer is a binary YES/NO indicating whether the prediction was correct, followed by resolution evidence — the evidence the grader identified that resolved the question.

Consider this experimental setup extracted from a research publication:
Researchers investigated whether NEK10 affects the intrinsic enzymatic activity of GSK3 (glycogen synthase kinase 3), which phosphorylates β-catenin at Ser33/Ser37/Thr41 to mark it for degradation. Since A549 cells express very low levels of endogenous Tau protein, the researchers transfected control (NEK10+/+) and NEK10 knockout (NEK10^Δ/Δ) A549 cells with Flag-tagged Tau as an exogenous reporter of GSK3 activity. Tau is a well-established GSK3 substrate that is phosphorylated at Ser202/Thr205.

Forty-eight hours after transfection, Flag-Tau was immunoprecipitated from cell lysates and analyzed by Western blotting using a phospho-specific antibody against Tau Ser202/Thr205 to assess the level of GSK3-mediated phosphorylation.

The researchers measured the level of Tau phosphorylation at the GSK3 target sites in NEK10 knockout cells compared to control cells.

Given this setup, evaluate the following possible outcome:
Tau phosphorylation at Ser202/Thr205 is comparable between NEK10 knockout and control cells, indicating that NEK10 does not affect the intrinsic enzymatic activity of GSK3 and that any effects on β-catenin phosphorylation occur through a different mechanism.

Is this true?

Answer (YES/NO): YES